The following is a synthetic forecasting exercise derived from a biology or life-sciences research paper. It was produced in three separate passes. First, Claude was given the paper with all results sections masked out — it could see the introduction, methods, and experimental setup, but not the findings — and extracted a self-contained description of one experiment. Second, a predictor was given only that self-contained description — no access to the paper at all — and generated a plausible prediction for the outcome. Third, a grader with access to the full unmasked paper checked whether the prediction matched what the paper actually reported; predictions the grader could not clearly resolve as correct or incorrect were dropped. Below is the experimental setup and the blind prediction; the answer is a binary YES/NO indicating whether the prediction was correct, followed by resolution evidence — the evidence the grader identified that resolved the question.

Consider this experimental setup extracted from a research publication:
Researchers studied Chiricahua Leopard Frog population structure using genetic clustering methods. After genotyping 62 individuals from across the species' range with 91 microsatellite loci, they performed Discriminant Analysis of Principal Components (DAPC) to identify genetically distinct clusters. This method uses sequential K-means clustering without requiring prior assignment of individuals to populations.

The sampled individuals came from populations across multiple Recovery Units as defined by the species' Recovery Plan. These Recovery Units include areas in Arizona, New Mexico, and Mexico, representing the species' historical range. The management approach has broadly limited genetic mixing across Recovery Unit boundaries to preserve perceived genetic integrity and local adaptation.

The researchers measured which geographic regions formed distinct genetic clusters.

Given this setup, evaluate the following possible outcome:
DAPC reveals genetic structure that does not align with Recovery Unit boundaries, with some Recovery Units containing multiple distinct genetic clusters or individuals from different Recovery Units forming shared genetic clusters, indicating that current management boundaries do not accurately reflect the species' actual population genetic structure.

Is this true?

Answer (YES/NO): YES